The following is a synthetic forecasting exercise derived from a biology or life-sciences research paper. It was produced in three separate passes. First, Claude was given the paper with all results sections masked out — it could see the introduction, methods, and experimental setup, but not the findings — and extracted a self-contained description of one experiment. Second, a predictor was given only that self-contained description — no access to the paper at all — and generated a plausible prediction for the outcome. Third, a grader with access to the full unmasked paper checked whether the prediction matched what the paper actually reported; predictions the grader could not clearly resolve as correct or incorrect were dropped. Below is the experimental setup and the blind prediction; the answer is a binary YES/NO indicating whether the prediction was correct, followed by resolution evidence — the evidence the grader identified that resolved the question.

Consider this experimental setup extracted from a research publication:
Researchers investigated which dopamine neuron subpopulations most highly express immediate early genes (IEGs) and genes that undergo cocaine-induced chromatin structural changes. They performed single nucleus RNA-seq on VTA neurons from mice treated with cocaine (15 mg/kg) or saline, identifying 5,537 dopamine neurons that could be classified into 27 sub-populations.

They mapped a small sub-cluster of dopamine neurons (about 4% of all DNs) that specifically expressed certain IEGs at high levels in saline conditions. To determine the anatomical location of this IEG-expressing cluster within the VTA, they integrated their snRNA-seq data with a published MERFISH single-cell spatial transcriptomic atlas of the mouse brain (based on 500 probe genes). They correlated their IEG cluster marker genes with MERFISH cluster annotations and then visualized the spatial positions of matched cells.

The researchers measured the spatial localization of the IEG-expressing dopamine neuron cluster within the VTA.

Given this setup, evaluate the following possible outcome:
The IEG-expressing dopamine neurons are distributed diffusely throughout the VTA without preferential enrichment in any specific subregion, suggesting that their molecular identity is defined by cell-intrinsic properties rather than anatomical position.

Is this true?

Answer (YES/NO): NO